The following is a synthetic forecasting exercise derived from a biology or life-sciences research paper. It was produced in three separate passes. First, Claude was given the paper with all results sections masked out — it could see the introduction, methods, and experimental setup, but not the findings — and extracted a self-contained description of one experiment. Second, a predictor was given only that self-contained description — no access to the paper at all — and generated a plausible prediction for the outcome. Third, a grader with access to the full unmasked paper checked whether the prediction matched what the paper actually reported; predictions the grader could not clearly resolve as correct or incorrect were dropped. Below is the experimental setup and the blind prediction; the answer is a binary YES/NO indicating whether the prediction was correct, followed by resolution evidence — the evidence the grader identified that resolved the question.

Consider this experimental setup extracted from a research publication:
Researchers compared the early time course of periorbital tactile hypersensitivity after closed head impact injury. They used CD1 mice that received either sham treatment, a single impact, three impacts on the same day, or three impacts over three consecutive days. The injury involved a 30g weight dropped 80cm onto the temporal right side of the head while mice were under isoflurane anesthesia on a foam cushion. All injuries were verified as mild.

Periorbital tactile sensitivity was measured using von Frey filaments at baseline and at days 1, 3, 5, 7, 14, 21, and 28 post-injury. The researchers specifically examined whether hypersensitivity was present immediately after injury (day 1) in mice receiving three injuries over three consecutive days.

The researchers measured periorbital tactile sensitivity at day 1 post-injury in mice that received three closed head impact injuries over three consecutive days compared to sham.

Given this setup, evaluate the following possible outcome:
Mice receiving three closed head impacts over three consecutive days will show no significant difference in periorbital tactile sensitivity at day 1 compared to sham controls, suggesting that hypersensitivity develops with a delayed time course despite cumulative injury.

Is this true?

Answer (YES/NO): NO